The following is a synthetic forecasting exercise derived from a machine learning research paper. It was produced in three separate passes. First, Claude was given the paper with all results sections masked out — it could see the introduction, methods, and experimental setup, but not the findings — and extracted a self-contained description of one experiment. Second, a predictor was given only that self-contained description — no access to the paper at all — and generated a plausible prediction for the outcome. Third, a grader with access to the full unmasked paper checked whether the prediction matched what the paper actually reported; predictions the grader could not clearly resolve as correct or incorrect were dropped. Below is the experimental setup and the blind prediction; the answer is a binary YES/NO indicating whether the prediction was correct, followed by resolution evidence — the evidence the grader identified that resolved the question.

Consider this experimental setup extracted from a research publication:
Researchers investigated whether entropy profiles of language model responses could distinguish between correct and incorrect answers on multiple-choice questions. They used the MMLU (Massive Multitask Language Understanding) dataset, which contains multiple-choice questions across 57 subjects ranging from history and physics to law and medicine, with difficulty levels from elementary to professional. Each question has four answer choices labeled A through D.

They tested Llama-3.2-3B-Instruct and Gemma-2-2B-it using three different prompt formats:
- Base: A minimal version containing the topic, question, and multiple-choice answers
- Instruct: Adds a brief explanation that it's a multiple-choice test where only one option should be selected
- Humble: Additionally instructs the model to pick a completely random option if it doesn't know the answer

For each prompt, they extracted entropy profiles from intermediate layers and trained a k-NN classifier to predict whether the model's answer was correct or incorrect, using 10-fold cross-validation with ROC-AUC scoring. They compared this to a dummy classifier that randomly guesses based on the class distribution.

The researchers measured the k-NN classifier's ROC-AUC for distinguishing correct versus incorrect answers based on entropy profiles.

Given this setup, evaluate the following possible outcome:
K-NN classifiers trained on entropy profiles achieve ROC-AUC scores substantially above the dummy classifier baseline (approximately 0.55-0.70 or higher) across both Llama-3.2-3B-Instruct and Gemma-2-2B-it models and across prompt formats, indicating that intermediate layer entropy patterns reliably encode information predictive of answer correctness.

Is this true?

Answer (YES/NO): YES